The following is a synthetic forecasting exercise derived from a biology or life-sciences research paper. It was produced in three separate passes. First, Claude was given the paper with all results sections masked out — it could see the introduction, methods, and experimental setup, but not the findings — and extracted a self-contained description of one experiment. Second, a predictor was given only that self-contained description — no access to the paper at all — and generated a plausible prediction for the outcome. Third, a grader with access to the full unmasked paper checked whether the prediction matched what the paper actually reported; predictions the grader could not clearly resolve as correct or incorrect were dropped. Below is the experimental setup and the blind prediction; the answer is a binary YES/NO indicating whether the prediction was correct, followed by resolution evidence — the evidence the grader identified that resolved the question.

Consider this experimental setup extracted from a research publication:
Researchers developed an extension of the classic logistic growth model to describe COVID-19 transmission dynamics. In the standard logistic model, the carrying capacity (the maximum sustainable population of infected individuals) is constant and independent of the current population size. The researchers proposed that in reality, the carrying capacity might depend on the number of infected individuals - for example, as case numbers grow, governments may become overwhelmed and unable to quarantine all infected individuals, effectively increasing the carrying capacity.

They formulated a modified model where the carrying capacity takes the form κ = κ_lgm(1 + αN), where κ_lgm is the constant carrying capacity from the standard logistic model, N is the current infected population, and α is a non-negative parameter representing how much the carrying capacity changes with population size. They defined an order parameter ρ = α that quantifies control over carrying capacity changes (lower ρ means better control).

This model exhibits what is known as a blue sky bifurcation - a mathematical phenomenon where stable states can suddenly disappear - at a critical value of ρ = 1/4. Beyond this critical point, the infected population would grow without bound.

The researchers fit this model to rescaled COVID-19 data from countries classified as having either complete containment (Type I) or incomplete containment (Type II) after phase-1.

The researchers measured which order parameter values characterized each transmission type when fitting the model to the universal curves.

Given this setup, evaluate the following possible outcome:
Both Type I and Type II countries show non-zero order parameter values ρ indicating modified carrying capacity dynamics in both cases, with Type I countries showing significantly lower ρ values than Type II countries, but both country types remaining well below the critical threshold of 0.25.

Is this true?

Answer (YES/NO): NO